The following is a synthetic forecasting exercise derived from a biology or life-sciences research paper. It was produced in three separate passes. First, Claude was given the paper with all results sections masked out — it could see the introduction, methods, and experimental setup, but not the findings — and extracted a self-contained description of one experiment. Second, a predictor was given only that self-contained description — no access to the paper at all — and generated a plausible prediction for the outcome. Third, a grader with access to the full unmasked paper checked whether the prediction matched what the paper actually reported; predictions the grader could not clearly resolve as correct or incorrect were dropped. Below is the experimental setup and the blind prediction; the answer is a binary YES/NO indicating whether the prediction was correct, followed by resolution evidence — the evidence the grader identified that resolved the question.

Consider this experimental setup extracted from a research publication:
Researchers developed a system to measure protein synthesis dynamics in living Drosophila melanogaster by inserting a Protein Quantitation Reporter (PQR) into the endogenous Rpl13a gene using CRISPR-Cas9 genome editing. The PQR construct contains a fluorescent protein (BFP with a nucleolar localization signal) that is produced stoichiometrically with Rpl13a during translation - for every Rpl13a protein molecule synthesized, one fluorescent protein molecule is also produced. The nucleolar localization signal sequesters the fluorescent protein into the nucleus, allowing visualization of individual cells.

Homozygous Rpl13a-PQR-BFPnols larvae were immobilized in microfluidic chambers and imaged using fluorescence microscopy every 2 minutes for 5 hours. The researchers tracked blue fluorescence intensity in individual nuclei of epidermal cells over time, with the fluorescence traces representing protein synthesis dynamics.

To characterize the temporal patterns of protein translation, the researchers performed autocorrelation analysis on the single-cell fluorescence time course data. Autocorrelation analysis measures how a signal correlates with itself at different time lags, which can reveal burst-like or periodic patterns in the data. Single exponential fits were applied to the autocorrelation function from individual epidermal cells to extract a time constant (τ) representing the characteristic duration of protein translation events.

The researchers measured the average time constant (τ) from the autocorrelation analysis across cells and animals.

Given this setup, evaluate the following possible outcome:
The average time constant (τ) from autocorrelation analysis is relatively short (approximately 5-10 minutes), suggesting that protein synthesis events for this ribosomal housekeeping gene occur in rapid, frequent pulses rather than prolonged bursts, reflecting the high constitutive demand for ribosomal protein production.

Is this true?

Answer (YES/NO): YES